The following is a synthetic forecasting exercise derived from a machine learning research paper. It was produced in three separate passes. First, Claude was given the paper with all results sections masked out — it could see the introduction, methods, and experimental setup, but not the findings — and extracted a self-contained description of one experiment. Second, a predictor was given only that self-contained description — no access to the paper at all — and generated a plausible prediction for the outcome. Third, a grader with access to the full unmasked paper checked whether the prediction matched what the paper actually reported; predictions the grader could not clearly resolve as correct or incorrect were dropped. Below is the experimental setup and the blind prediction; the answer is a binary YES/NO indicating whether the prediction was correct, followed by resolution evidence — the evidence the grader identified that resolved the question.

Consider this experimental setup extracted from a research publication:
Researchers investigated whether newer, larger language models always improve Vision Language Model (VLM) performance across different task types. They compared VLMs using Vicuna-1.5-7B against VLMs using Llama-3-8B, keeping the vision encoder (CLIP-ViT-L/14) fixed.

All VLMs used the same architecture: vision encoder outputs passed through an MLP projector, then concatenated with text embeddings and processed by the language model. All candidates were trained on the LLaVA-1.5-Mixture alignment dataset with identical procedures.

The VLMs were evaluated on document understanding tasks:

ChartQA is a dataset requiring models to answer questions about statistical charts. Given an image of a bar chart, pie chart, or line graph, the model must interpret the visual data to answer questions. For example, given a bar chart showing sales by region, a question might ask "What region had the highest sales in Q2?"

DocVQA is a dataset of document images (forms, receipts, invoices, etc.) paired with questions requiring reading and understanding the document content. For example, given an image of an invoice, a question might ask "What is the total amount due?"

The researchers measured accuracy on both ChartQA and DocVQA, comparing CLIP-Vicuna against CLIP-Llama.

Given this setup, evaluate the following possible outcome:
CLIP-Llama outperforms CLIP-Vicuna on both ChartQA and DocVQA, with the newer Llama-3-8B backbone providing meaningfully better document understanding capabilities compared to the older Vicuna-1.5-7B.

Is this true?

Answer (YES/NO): NO